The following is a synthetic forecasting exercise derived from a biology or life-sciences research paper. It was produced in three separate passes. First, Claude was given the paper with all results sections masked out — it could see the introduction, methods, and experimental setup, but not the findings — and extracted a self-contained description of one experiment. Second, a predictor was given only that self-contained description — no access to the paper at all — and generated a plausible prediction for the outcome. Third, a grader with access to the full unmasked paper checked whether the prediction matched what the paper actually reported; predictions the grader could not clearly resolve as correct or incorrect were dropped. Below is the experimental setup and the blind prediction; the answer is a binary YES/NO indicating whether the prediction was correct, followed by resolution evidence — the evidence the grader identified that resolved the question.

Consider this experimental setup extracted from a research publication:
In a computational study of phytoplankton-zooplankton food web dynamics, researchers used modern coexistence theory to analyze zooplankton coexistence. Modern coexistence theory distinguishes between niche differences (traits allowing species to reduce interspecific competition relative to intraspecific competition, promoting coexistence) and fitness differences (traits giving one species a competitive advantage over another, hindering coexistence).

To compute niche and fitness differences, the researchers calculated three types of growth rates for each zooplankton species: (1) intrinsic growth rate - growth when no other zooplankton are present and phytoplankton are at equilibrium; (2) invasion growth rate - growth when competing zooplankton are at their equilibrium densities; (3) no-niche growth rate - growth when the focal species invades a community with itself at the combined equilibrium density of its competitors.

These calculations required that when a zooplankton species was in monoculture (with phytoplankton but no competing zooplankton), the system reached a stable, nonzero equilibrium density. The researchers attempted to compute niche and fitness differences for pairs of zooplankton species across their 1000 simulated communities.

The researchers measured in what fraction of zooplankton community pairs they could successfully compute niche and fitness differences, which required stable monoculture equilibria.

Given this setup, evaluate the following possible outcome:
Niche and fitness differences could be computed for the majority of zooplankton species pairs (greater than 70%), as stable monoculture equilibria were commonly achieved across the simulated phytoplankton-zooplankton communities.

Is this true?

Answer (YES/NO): NO